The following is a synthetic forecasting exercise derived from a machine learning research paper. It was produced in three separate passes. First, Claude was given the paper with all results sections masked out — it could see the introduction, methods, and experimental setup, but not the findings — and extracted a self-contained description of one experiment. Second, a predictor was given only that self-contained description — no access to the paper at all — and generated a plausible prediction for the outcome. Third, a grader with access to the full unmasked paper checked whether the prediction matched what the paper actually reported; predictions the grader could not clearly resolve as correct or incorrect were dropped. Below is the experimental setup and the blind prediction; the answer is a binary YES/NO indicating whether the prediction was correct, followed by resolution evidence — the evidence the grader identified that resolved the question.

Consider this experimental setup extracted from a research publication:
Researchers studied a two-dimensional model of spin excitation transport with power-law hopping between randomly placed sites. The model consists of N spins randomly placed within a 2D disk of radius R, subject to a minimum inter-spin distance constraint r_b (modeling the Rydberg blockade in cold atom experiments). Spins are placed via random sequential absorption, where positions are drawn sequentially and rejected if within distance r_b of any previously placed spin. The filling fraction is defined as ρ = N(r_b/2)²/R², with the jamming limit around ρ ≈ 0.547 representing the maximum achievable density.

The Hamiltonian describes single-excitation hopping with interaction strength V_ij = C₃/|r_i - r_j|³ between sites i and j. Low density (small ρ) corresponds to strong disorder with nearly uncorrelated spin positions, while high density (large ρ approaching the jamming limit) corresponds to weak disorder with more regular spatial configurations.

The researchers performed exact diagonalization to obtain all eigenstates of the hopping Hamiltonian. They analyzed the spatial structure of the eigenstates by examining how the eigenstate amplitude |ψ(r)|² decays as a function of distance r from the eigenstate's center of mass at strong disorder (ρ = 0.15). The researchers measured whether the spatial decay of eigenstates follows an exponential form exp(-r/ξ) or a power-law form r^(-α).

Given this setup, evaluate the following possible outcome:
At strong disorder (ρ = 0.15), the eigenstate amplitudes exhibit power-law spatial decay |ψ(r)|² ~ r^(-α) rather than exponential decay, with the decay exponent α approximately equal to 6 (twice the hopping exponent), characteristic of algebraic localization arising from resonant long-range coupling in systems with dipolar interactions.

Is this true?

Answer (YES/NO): YES